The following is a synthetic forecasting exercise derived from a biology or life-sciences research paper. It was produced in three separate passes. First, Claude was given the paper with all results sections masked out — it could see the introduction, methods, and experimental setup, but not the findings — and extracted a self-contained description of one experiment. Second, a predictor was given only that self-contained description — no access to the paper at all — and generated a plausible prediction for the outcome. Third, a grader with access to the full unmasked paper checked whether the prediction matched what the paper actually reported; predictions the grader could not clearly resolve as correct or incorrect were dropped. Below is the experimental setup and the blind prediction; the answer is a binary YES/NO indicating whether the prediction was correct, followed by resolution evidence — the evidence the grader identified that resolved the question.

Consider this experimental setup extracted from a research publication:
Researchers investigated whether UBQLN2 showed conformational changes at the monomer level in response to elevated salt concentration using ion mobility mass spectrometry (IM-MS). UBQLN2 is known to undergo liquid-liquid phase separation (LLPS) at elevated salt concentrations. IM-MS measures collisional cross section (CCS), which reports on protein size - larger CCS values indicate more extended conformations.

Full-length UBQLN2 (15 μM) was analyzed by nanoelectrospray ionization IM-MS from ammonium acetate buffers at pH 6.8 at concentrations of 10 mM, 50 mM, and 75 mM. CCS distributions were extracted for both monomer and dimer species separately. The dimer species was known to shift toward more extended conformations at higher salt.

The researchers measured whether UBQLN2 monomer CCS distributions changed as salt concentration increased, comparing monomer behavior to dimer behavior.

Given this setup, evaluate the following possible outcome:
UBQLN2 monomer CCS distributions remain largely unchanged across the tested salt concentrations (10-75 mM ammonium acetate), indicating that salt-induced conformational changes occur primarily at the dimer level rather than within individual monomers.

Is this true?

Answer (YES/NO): YES